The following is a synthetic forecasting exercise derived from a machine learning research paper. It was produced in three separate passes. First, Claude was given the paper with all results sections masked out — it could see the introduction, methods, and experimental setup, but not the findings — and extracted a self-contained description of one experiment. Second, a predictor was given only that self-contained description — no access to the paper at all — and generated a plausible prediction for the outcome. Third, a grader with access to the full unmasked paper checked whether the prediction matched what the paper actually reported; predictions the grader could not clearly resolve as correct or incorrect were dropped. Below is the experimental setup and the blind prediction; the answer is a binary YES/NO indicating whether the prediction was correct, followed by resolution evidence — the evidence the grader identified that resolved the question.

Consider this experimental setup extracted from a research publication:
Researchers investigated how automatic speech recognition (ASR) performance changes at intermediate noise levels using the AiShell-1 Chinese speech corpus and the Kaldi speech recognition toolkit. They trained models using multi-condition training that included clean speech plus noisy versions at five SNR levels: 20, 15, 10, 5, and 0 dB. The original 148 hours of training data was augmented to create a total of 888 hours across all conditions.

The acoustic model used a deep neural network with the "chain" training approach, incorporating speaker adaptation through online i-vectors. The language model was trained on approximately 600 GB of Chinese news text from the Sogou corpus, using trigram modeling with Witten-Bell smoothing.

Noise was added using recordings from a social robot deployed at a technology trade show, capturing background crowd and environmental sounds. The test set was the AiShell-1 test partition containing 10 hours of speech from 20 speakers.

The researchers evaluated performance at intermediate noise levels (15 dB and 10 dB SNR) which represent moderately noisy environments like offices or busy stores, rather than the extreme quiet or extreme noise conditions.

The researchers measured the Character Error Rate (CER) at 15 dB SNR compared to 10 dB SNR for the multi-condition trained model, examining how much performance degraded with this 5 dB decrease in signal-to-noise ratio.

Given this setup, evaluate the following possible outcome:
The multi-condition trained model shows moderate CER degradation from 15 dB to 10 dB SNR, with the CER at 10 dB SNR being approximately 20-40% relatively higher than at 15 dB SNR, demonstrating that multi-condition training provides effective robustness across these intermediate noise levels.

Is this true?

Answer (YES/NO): YES